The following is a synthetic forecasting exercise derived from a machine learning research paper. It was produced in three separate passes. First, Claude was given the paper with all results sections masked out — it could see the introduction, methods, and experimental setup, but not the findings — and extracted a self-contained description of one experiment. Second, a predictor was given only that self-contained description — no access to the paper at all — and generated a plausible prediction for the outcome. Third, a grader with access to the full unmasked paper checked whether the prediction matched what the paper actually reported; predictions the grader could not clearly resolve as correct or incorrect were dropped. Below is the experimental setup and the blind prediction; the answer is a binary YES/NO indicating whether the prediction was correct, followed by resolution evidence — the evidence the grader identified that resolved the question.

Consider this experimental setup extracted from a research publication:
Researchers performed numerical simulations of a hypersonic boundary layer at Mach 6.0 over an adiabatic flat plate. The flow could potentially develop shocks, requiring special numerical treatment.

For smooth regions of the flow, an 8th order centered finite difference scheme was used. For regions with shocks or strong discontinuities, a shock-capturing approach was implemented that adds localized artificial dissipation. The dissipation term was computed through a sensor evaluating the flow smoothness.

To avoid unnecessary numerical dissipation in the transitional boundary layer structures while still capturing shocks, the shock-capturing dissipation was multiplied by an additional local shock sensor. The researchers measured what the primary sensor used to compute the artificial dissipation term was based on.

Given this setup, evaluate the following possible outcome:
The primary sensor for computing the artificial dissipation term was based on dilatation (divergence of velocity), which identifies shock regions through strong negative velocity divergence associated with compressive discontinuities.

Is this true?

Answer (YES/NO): NO